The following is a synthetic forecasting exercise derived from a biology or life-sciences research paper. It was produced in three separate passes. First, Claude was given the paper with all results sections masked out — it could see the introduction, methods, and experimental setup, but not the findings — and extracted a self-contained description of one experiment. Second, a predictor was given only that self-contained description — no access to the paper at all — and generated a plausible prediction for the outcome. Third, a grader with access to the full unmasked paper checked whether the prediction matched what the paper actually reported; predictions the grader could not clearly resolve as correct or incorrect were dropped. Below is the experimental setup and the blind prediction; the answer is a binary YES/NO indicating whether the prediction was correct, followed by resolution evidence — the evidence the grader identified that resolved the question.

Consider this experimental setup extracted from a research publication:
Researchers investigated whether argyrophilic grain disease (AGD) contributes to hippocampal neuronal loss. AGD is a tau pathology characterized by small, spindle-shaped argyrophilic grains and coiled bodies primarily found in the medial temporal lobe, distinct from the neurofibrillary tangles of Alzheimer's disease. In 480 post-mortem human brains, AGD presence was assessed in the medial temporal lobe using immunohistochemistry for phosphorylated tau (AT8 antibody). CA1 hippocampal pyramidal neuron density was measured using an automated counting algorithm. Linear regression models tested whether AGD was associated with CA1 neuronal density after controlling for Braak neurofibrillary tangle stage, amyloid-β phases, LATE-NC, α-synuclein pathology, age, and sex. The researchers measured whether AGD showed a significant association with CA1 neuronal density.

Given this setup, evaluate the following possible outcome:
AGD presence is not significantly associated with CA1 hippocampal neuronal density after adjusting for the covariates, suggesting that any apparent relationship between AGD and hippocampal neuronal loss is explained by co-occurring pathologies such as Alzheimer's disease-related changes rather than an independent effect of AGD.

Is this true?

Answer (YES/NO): NO